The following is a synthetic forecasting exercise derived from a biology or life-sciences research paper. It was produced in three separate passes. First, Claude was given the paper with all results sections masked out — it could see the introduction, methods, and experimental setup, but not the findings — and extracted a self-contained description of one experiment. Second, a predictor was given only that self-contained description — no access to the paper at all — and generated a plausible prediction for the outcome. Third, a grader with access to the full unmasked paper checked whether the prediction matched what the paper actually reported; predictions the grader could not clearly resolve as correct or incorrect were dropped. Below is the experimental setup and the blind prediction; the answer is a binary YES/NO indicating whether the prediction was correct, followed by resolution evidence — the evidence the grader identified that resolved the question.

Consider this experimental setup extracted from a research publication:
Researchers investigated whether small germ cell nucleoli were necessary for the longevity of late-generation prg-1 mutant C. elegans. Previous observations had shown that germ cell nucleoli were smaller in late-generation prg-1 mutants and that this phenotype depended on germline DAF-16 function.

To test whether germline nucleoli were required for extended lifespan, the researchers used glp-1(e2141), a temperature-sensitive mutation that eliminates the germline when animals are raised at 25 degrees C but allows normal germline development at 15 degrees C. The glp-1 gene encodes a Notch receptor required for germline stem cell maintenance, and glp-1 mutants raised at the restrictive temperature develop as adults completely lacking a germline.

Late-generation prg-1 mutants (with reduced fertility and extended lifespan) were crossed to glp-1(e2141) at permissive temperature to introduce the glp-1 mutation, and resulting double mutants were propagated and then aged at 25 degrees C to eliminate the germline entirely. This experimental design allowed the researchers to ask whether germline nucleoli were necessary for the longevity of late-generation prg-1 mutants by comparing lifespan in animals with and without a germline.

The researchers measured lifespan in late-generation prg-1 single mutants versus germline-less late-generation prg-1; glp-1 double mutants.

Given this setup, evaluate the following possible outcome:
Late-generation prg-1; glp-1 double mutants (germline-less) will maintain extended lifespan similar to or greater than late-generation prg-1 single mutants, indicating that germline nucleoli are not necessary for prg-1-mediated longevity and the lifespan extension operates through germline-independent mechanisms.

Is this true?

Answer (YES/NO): YES